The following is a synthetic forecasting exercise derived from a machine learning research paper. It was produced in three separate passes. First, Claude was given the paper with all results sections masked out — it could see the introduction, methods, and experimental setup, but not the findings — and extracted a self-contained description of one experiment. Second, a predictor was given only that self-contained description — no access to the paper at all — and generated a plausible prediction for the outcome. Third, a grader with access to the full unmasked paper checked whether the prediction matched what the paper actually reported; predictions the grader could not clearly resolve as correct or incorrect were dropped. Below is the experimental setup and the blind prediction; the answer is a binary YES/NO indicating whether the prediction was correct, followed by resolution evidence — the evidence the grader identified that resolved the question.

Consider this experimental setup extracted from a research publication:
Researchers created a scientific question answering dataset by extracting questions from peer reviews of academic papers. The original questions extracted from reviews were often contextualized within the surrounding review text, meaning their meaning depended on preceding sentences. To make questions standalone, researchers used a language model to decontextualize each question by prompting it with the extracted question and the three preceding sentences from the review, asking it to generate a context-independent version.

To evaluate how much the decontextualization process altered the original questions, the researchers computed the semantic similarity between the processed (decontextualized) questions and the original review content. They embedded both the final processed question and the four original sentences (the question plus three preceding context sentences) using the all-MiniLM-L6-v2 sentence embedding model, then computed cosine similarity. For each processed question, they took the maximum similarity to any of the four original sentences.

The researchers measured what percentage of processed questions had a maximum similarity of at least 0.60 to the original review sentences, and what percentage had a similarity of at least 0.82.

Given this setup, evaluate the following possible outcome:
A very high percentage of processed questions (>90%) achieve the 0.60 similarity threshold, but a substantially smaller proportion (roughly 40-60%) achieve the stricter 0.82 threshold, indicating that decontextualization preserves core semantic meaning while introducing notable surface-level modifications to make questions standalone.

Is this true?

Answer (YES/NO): NO